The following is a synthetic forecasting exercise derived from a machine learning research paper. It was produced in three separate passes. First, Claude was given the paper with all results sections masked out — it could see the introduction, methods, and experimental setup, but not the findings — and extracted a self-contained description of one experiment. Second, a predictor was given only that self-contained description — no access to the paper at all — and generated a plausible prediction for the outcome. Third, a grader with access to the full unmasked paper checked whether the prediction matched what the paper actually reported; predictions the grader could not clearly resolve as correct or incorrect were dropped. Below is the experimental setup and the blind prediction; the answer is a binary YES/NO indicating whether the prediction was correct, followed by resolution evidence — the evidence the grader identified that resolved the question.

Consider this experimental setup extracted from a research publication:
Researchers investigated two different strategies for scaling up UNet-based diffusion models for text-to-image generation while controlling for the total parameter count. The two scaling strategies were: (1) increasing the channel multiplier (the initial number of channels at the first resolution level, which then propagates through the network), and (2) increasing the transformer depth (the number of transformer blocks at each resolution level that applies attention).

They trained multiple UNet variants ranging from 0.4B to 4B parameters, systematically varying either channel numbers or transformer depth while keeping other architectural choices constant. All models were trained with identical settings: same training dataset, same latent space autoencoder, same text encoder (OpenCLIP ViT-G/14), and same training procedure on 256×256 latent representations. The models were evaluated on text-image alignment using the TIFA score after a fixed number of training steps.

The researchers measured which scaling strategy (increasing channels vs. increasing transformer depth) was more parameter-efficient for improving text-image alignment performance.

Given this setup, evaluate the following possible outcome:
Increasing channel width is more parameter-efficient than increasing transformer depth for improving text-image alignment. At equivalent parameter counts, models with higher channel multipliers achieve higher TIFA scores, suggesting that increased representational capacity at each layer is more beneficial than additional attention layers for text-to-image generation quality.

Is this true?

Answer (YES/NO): NO